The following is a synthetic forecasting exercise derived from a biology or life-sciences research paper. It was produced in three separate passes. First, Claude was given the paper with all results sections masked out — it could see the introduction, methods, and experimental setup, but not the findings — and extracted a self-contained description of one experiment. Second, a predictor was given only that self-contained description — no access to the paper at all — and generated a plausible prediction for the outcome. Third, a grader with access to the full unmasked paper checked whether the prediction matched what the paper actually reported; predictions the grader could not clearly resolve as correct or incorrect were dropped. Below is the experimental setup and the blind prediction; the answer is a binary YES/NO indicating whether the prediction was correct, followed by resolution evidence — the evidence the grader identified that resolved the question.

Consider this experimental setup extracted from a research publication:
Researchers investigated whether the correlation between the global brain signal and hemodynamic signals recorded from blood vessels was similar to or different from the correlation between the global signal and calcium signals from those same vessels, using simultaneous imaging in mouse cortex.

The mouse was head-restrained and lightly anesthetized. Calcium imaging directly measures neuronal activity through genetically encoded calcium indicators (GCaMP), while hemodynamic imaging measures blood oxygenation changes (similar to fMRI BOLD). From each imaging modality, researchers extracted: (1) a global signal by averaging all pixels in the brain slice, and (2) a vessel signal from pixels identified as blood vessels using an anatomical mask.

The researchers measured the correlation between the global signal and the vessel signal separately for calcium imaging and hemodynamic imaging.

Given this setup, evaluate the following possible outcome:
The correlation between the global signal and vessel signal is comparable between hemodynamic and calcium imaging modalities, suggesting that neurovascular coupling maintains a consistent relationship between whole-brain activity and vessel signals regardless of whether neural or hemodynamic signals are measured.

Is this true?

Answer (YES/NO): NO